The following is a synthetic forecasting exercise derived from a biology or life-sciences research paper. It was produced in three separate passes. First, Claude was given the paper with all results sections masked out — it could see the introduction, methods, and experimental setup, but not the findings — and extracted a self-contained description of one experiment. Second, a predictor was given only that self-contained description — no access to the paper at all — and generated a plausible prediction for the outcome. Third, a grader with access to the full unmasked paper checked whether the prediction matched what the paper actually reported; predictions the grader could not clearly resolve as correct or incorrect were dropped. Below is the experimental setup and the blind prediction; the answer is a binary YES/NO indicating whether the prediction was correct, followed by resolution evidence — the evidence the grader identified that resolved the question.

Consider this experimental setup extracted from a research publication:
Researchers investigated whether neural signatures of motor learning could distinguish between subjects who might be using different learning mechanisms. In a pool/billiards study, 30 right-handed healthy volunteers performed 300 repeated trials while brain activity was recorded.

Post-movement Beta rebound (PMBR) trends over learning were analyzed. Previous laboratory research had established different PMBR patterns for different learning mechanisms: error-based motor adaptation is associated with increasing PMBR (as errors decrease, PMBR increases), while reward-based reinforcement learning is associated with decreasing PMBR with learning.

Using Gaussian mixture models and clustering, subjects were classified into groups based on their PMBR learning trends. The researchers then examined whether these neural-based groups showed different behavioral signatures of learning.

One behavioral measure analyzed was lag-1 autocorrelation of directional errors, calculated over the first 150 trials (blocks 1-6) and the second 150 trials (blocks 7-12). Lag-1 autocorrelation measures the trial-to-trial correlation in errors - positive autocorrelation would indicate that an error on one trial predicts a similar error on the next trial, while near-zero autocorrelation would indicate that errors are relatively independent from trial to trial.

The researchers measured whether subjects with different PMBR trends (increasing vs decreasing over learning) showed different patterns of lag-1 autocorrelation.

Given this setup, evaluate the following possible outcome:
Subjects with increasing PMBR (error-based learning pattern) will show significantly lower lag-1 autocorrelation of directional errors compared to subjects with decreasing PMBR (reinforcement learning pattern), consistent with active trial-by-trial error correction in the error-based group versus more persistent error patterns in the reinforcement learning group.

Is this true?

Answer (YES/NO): NO